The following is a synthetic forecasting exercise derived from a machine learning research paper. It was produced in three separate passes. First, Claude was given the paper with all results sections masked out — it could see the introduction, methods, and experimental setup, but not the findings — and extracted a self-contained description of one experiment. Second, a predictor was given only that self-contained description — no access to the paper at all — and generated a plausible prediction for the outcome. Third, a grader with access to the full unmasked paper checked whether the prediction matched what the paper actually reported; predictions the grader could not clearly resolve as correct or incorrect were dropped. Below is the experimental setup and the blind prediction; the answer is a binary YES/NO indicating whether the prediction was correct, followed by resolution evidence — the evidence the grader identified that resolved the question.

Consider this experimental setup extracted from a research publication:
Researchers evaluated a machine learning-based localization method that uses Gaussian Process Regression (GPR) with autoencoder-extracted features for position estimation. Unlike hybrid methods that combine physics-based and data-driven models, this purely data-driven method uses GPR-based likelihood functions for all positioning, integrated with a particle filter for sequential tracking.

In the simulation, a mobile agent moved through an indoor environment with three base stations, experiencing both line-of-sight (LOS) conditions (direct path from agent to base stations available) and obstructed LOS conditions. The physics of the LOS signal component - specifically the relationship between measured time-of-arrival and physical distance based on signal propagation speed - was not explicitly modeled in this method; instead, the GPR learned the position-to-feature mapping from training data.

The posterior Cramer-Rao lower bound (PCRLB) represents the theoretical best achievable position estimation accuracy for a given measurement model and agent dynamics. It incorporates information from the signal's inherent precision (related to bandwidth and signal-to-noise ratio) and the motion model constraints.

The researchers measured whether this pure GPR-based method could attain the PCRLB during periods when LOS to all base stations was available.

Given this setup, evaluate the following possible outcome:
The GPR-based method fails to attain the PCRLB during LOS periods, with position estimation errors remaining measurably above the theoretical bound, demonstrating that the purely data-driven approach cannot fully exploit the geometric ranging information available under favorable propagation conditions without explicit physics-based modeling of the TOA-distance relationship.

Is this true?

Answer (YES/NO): YES